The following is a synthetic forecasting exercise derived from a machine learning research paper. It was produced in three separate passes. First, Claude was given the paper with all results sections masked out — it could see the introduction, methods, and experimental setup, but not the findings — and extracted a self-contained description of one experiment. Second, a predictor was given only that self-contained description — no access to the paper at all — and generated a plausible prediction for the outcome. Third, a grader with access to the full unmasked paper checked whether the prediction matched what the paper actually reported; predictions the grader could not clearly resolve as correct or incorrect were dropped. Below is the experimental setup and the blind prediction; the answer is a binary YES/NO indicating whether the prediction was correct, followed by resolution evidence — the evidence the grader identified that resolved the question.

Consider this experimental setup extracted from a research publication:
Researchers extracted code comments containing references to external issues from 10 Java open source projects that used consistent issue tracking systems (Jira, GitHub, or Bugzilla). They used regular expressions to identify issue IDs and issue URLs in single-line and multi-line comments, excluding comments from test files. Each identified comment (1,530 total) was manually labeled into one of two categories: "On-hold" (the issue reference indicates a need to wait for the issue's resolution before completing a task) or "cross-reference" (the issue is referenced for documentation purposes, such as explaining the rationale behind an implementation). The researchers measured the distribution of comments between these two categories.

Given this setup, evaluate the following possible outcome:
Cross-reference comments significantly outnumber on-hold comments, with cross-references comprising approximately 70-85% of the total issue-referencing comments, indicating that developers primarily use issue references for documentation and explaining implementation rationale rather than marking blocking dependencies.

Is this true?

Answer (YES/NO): NO